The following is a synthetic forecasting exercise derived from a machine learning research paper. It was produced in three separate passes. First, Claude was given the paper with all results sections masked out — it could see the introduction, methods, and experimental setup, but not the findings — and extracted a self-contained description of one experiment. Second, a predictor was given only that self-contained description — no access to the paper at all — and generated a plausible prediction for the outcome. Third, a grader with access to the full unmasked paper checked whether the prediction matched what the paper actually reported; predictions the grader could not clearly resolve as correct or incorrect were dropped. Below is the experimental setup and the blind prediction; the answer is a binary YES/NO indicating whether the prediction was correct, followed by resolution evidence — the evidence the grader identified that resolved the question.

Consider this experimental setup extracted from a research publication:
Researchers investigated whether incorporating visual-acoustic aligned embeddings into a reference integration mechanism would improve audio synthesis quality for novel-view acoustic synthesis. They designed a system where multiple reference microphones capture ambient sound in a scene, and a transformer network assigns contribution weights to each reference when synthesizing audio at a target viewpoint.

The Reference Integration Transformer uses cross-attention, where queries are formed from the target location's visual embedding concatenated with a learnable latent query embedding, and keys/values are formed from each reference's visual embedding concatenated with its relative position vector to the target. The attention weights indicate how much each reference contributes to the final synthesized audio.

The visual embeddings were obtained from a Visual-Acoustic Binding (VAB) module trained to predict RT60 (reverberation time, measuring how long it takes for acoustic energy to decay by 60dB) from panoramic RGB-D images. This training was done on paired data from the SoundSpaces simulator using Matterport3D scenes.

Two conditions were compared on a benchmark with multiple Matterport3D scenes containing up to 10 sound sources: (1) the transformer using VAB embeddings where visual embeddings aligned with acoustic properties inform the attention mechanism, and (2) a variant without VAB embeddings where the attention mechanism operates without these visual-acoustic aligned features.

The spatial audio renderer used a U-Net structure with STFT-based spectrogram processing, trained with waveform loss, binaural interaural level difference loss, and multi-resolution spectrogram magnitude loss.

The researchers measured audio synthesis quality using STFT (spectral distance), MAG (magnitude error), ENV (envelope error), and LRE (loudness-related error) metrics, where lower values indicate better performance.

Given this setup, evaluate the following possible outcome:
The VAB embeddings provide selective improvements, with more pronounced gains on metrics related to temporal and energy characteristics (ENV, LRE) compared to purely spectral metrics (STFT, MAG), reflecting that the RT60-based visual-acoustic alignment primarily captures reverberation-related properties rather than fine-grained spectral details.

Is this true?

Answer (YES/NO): NO